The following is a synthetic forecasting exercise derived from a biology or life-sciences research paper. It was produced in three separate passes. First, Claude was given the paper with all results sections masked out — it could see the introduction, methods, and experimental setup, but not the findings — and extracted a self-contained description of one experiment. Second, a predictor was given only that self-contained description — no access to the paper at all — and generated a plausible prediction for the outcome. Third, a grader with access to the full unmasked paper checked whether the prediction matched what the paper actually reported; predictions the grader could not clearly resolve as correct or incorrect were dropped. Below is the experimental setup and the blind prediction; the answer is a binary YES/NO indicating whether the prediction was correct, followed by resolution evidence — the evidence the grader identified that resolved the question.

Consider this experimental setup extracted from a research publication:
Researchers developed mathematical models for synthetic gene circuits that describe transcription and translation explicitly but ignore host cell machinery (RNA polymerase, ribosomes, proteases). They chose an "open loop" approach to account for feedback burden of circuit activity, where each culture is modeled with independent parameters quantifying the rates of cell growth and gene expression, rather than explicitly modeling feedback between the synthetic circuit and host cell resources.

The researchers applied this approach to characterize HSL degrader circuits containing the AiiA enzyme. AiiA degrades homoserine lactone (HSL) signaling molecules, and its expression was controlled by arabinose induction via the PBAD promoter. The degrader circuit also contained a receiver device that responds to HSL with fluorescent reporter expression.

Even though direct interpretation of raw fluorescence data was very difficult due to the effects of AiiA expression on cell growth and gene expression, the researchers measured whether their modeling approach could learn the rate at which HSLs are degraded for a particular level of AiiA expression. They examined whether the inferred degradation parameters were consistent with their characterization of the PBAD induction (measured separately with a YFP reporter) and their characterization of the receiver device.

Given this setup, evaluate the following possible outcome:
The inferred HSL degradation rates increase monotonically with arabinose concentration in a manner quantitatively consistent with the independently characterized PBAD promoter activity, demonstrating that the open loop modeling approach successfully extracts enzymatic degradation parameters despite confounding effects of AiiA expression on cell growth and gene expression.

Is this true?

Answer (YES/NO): YES